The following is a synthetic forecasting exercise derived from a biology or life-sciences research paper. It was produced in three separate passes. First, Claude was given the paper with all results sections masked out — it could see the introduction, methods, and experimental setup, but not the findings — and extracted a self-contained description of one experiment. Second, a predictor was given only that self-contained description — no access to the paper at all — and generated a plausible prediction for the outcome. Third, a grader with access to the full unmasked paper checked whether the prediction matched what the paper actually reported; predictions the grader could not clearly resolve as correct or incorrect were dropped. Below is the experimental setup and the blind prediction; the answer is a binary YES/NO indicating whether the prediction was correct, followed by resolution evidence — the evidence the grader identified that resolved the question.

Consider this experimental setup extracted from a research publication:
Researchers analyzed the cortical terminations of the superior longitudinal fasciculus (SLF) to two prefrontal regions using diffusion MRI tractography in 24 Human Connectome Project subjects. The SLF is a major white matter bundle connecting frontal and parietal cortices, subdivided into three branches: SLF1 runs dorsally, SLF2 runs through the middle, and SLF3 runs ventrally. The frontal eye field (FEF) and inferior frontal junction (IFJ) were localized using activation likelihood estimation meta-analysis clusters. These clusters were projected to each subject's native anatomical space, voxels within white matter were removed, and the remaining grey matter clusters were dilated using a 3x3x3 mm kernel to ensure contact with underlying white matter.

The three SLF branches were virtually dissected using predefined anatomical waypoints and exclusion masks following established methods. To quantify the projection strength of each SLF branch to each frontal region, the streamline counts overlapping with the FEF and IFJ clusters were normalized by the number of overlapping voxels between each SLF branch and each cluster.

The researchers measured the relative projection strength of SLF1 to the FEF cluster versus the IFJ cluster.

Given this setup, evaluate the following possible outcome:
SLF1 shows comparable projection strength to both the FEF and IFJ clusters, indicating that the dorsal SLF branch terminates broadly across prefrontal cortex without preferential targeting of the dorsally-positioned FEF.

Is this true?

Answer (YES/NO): NO